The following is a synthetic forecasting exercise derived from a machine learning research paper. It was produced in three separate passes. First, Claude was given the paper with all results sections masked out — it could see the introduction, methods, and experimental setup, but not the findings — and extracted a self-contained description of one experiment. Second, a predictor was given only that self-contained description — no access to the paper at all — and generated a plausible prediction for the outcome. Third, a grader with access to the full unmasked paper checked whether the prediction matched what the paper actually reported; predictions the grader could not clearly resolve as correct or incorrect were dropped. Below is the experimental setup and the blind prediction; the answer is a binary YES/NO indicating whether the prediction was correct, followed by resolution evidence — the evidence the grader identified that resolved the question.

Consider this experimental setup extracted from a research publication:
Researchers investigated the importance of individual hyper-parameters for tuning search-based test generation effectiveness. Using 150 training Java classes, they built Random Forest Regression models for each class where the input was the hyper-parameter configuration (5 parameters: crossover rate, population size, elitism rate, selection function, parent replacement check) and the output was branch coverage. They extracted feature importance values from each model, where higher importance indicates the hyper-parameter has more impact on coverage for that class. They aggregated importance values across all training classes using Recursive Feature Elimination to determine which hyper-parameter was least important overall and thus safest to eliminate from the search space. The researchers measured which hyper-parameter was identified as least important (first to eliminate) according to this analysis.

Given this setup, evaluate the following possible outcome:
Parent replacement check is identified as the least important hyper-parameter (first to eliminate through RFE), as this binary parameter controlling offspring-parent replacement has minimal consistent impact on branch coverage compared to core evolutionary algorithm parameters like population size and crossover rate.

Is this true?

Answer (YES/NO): YES